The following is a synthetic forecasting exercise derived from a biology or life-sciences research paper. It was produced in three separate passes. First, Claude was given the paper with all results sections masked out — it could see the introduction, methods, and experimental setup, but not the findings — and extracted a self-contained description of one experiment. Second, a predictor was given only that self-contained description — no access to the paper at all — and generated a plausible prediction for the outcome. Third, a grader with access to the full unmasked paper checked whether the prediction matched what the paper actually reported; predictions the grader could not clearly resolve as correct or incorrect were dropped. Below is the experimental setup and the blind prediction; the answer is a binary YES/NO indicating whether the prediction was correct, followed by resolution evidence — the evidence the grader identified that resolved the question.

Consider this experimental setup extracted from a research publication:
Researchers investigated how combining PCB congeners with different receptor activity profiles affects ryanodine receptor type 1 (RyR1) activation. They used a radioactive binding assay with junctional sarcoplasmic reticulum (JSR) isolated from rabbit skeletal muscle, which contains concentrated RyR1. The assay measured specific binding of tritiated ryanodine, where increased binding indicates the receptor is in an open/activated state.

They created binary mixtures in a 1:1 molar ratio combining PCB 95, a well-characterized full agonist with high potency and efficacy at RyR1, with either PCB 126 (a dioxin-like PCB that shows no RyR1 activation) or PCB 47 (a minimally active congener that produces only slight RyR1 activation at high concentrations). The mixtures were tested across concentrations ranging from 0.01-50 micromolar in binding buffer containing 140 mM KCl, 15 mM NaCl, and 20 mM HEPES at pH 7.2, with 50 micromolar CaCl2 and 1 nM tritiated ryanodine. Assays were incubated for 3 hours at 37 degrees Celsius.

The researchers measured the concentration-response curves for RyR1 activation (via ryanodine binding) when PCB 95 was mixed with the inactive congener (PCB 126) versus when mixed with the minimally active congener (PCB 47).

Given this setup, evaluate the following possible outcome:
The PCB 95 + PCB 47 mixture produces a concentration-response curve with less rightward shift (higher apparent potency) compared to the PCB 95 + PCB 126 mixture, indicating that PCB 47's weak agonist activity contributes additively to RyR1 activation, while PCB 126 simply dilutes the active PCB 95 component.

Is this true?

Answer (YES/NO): NO